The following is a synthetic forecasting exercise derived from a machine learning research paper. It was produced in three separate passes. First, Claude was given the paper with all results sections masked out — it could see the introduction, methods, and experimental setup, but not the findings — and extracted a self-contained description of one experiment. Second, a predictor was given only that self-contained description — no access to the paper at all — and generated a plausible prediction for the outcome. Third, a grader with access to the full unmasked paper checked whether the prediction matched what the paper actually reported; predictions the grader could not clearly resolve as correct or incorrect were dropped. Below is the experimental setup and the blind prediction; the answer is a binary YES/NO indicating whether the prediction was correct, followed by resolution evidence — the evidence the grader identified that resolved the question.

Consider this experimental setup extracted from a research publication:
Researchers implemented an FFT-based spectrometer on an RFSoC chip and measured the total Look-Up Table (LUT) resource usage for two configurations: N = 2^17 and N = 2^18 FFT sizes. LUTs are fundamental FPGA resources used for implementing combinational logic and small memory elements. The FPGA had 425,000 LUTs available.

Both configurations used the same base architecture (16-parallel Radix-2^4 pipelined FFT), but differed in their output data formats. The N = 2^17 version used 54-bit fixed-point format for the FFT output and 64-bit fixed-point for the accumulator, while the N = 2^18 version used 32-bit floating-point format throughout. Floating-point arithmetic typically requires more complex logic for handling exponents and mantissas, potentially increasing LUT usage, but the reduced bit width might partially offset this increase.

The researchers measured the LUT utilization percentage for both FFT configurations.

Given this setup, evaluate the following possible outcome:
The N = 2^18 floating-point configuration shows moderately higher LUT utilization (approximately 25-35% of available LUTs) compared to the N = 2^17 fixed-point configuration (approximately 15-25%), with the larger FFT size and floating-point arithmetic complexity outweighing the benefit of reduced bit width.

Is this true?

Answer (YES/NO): YES